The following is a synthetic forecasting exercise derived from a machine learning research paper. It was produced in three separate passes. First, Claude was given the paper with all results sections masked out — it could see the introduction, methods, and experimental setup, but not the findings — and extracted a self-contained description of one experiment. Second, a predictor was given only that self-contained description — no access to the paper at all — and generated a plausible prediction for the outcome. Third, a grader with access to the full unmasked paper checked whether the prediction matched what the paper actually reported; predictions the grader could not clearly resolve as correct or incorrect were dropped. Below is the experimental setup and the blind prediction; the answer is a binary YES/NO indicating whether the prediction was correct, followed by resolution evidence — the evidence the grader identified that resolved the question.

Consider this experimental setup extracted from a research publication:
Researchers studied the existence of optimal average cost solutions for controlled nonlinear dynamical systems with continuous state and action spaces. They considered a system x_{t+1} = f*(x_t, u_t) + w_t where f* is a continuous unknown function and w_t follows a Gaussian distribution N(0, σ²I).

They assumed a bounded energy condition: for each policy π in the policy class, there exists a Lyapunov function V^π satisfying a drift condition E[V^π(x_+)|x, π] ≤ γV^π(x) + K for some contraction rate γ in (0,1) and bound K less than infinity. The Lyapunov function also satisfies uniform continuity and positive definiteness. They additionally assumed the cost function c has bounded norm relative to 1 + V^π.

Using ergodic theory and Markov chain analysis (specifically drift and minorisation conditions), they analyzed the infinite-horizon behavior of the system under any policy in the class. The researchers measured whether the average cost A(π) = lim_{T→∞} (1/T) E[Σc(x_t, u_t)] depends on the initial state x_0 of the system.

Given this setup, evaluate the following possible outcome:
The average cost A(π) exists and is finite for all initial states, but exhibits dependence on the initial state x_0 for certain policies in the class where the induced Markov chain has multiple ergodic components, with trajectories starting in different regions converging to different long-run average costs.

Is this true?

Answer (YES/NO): NO